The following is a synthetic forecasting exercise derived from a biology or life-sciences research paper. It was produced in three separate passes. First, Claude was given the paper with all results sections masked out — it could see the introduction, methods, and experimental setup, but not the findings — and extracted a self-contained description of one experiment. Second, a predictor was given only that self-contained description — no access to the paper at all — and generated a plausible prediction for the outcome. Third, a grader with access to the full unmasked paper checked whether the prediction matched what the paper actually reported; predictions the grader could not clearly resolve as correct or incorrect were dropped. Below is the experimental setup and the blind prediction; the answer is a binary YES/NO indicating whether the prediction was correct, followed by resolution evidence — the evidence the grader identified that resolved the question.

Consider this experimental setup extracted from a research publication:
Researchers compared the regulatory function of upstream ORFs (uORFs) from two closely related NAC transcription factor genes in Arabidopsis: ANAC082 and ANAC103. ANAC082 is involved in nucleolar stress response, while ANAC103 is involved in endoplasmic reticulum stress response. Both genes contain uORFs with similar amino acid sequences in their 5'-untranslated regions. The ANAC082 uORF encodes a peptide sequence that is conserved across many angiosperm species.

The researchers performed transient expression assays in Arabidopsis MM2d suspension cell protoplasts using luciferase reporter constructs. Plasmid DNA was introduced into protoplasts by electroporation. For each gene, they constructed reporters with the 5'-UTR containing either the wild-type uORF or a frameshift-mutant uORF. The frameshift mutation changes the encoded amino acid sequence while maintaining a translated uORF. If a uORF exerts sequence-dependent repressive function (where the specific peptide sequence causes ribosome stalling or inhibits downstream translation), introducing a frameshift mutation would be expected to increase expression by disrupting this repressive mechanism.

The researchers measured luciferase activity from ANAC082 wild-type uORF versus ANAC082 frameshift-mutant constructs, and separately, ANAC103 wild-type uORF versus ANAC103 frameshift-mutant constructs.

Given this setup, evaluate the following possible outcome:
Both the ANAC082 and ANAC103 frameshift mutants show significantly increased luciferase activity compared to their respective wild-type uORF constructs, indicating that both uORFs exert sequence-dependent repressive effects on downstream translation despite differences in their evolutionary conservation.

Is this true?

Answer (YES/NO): NO